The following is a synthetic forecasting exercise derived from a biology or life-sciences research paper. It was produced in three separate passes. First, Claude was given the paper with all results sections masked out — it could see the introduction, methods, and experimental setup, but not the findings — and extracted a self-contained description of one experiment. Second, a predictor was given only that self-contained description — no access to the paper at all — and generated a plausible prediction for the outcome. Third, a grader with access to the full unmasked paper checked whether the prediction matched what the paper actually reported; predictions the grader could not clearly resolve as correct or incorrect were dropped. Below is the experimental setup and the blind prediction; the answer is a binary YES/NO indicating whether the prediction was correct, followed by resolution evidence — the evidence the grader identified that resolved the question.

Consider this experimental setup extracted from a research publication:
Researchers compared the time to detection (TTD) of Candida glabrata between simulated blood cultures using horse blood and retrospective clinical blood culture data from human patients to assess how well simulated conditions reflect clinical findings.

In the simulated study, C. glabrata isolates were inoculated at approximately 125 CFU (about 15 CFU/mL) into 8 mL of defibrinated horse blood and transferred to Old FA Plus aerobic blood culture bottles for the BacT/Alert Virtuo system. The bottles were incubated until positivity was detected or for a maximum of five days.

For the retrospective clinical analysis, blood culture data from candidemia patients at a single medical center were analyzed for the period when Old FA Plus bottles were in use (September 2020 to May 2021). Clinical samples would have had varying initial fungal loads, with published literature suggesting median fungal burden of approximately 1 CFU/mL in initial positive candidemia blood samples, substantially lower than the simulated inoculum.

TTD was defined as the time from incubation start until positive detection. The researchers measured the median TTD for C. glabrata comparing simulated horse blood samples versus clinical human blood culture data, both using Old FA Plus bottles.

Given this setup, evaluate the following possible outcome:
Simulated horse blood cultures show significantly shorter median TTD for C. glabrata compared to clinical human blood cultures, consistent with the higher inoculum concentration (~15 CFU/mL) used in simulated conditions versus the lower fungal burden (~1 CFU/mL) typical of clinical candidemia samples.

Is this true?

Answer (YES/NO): NO